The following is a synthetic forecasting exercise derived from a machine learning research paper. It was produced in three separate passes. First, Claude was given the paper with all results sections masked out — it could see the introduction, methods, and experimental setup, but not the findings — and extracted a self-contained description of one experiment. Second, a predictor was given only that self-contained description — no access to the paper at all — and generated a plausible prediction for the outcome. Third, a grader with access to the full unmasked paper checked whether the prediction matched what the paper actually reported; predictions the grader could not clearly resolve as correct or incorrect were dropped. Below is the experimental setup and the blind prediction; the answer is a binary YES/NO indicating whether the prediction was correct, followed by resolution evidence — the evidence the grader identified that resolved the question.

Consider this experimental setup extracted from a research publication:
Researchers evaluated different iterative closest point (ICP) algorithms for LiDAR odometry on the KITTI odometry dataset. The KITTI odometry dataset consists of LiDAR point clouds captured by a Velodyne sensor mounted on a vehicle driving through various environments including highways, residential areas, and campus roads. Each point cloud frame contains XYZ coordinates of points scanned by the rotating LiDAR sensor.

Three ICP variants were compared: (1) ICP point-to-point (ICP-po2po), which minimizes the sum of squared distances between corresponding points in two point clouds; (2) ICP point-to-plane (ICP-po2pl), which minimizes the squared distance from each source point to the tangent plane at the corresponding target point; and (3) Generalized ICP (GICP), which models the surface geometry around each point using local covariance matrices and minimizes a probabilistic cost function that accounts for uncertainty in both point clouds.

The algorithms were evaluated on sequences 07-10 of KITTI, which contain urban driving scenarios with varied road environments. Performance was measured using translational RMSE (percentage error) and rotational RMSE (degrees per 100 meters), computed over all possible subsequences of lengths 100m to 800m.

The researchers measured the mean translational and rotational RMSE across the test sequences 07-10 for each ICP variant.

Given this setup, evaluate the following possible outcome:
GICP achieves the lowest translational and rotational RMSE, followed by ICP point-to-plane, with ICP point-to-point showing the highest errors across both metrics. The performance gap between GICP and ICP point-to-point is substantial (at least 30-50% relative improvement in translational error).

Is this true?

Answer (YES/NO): YES